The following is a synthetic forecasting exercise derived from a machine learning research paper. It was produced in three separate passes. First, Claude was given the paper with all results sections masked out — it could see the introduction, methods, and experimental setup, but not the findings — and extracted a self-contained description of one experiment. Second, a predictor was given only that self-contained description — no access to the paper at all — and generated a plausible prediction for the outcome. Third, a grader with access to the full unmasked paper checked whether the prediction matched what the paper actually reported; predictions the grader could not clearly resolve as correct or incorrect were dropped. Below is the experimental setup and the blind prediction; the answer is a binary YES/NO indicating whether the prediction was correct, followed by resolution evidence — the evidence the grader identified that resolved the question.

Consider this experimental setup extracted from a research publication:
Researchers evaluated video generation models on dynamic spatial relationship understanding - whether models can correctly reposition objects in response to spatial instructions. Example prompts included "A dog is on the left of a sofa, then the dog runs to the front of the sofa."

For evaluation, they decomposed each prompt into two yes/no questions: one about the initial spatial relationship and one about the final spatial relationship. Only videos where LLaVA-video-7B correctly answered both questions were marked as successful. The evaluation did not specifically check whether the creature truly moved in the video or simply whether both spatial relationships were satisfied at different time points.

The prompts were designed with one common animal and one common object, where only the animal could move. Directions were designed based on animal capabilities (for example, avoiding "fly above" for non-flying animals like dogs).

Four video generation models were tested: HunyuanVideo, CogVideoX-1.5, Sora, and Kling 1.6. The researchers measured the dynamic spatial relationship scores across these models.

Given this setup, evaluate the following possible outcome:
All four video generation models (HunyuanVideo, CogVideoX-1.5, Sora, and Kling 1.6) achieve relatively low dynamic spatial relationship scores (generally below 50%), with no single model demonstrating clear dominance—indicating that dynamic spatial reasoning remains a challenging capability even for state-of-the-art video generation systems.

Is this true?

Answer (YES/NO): YES